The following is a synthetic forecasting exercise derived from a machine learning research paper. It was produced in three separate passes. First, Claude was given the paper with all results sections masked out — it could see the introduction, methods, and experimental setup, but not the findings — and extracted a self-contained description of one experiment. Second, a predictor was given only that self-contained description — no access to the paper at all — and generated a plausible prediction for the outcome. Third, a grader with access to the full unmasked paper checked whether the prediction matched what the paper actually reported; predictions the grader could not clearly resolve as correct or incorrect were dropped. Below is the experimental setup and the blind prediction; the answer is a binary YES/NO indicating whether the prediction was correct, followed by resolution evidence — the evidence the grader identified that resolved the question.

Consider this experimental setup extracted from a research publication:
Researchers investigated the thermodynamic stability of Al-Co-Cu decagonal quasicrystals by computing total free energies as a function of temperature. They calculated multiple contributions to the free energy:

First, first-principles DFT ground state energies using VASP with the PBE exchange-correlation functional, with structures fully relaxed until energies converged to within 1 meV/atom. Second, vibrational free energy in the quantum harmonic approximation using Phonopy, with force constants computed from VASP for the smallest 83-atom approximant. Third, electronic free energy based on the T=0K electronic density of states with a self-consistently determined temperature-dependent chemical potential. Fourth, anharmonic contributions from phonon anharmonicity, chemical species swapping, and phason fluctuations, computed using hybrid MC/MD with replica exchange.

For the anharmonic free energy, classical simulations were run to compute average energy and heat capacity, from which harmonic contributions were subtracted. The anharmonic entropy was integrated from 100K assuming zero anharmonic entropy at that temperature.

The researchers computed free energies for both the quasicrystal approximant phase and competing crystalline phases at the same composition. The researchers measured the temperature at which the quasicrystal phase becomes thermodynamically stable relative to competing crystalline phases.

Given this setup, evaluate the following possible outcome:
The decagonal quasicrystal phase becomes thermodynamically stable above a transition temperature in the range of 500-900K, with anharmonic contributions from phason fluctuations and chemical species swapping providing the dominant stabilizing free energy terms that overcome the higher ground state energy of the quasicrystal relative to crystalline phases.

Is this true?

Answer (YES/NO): NO